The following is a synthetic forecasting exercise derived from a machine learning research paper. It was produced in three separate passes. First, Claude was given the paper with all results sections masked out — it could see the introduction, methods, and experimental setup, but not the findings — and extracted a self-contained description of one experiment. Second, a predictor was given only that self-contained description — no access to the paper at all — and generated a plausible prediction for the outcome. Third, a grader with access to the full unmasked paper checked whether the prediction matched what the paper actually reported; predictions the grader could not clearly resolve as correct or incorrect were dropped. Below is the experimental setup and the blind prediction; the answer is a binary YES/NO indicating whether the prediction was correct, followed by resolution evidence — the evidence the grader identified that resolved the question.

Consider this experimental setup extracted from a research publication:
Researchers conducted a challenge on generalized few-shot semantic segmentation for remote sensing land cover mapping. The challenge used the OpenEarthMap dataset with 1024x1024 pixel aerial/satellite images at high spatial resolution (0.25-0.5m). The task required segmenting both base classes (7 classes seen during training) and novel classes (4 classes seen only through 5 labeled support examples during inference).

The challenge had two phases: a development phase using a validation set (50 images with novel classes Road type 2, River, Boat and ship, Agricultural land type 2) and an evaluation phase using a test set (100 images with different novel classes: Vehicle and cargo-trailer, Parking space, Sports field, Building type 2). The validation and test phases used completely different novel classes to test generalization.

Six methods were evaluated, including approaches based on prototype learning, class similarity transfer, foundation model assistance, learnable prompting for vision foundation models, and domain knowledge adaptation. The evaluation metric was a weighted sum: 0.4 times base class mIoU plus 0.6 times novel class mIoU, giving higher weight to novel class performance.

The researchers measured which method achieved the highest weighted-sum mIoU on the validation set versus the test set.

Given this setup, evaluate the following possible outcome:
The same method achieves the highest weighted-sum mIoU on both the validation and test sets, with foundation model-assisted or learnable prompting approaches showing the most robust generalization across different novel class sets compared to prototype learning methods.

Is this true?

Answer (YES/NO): NO